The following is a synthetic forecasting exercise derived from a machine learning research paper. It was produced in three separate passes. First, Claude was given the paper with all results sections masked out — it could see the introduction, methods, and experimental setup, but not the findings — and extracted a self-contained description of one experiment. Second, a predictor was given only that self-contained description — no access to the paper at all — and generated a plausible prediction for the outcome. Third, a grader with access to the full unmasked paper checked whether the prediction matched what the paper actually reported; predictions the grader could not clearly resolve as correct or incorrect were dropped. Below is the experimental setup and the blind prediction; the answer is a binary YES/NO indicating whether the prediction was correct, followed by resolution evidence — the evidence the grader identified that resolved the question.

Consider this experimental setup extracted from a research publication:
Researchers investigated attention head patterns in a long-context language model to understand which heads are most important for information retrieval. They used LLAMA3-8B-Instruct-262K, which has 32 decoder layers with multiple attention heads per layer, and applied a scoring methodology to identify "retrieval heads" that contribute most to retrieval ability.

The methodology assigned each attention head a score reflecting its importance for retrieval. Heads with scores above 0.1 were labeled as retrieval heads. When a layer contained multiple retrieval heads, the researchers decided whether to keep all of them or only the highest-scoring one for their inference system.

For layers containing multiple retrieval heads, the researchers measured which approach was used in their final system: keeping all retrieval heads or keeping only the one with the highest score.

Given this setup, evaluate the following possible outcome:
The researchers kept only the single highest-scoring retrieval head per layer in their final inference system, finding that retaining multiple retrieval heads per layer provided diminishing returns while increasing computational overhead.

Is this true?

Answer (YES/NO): NO